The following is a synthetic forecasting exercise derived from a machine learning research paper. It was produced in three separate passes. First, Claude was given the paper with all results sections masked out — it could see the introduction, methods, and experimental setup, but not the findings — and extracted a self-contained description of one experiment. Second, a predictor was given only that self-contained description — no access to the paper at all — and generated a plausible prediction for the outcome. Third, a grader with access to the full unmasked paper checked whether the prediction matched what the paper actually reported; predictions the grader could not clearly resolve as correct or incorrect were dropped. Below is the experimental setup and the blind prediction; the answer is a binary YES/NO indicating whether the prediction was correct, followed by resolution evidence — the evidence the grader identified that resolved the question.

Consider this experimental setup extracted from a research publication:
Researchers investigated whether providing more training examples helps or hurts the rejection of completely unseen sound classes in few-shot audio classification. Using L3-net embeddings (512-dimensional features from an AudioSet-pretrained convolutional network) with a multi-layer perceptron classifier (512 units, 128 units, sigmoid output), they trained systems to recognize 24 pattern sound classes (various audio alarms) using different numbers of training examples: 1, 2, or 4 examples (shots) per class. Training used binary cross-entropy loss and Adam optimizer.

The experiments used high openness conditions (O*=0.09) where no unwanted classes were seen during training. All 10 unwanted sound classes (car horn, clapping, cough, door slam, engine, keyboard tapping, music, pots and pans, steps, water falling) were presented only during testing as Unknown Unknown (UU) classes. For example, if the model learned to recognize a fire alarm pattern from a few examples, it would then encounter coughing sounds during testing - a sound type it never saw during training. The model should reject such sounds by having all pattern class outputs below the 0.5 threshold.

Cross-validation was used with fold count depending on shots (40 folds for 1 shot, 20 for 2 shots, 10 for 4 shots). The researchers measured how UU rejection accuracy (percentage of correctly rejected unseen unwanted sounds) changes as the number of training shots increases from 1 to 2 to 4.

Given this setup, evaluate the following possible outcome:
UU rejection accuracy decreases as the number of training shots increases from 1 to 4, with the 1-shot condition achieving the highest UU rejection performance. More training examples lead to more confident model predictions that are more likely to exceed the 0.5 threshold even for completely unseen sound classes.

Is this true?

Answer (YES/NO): YES